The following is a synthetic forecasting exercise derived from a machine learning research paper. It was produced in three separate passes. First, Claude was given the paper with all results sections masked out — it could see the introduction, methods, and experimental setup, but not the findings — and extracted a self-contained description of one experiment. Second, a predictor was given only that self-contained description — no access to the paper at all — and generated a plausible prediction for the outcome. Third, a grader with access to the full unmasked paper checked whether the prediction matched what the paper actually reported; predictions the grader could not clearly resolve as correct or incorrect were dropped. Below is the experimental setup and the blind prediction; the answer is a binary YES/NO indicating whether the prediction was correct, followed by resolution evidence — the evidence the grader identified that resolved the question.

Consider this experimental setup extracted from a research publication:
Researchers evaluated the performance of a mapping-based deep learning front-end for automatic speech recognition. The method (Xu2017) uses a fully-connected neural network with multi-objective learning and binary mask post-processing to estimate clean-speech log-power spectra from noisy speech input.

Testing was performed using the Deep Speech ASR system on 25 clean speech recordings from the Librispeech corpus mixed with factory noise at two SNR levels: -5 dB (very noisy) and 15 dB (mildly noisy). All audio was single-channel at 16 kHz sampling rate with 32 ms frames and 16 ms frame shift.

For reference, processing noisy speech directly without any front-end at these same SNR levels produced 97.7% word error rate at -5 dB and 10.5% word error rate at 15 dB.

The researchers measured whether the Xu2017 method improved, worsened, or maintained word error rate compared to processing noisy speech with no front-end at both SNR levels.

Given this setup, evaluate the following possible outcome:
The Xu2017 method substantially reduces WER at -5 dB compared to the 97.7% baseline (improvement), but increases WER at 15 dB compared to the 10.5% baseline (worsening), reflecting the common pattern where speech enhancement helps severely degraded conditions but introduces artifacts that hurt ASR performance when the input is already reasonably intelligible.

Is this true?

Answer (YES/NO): NO